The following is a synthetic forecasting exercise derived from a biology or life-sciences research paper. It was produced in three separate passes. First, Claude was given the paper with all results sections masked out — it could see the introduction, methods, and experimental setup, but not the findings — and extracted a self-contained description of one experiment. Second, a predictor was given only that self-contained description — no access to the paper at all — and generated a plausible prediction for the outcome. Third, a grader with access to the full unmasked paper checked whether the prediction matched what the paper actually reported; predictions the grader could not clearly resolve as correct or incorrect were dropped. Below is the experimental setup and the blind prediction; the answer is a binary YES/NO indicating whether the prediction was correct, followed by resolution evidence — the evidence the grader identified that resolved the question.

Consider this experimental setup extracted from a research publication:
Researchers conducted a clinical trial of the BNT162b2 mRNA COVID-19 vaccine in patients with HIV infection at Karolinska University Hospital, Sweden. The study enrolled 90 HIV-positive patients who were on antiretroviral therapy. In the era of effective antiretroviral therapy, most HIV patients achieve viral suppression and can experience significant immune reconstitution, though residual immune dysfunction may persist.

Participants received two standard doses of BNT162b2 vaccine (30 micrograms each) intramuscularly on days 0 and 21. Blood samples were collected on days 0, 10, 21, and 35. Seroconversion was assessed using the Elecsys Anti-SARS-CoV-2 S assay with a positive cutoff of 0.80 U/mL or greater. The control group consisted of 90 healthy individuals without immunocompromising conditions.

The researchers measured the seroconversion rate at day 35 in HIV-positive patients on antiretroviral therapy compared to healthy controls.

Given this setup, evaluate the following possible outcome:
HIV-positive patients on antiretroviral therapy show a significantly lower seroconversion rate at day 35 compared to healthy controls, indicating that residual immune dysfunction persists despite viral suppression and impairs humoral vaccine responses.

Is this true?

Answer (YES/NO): NO